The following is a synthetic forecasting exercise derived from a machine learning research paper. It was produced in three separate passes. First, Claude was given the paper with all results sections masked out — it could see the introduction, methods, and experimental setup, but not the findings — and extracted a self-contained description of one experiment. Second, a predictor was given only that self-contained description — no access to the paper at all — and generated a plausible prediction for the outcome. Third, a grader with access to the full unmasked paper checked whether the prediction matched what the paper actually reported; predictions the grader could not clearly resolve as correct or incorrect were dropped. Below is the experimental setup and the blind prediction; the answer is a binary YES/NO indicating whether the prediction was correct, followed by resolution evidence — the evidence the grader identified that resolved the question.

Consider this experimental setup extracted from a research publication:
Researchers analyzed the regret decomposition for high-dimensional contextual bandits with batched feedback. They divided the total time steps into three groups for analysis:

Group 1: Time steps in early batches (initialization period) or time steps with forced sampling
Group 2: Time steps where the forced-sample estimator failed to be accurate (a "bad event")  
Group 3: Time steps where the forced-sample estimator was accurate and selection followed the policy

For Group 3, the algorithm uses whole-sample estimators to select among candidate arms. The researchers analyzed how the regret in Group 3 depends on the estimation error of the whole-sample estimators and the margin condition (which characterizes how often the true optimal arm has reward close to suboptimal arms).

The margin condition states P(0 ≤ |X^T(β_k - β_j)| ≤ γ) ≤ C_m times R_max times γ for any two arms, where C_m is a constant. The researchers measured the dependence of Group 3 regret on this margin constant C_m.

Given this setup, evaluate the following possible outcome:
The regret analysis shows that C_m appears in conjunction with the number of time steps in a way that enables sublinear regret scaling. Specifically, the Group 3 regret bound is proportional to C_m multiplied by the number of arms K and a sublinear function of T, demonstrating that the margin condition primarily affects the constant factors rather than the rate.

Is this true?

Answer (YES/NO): YES